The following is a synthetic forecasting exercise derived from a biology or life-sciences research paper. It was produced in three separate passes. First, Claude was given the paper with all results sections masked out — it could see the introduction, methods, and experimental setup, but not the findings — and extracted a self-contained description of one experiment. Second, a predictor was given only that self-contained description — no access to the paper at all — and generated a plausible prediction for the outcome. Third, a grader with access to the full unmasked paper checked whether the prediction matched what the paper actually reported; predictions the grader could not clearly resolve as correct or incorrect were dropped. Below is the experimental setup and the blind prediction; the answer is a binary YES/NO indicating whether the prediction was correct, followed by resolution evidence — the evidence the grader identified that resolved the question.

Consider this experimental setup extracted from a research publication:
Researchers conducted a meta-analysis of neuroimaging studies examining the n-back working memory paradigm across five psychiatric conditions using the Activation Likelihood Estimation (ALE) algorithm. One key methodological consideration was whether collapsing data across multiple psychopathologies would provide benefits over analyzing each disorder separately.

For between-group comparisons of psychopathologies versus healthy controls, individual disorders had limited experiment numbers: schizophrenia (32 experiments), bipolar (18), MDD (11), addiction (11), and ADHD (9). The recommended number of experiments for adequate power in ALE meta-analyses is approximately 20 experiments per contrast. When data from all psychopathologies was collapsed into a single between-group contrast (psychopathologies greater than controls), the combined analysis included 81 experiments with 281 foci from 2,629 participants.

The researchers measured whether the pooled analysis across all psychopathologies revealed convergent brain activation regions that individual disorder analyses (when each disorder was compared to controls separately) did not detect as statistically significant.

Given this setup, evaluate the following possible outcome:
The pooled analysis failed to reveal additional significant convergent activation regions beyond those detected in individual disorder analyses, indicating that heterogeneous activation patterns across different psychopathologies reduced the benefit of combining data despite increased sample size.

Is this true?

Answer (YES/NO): NO